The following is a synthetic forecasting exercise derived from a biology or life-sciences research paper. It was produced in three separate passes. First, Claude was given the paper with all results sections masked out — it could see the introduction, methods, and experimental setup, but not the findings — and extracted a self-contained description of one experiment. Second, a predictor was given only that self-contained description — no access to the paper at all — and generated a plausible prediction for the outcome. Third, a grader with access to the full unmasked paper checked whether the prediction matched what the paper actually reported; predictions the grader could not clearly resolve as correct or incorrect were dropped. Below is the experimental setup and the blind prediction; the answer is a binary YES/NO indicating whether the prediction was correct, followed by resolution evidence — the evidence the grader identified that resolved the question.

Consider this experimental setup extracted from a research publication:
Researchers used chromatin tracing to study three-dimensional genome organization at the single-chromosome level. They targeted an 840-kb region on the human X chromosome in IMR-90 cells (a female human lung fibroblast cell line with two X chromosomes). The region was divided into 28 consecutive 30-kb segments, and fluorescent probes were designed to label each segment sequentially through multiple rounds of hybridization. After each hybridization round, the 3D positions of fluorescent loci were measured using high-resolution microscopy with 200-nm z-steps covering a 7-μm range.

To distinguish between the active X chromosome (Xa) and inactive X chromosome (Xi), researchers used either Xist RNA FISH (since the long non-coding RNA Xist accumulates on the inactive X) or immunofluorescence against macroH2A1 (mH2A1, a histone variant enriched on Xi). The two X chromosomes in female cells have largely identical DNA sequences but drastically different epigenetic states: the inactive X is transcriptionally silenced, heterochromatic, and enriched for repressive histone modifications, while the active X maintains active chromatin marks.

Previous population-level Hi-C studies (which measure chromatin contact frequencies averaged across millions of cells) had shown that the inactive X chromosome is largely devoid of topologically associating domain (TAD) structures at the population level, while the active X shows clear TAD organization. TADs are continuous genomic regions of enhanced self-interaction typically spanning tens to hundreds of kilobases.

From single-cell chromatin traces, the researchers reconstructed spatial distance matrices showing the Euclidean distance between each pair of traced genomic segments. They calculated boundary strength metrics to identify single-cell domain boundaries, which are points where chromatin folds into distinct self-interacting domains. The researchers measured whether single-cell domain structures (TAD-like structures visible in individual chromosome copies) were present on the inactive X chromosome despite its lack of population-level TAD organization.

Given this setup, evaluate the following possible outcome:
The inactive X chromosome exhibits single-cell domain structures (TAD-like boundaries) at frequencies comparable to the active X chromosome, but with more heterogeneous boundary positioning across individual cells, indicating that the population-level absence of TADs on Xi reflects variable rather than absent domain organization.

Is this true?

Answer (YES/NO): YES